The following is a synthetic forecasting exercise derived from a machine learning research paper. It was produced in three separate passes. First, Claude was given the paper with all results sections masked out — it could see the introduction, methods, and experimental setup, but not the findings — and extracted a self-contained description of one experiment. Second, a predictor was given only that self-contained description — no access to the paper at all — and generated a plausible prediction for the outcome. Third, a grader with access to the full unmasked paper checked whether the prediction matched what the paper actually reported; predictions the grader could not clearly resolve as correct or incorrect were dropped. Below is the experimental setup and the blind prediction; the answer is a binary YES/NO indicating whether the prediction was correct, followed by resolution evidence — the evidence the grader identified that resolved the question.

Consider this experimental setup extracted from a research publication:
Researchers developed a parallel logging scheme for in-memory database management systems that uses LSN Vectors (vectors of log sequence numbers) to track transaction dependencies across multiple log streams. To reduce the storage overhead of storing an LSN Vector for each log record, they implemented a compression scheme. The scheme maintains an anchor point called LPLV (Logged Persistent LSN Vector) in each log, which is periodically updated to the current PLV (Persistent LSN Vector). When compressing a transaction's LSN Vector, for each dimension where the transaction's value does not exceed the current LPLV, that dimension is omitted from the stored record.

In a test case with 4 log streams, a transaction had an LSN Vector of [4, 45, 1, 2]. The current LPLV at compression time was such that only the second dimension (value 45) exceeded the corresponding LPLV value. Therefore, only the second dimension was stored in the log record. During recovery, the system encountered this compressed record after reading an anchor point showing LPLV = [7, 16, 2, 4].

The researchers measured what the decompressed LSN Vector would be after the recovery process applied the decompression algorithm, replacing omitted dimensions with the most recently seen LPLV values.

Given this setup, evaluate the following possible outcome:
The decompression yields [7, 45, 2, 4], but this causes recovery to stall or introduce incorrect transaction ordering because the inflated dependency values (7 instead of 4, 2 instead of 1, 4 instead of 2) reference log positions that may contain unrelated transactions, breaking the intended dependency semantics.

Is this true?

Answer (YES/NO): NO